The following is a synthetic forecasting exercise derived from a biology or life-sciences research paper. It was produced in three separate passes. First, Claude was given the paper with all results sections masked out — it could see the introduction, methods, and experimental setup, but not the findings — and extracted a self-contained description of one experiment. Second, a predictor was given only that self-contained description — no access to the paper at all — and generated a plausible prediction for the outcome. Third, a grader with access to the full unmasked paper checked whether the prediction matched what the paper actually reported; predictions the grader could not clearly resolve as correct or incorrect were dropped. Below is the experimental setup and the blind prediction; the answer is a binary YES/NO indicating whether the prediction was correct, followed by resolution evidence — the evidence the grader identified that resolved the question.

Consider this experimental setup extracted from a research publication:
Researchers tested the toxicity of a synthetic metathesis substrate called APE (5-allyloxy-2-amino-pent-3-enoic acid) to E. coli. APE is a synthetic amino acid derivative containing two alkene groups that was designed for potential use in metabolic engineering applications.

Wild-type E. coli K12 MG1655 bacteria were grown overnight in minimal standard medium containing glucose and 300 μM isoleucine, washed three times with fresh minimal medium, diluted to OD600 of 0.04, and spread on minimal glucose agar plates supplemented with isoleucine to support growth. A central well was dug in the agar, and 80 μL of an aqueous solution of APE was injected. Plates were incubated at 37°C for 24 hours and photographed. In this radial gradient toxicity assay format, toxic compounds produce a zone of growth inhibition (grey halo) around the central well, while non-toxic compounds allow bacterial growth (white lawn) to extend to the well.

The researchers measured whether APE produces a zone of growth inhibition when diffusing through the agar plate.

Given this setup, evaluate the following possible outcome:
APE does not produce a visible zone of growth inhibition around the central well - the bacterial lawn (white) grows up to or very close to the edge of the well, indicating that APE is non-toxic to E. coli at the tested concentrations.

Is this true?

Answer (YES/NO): YES